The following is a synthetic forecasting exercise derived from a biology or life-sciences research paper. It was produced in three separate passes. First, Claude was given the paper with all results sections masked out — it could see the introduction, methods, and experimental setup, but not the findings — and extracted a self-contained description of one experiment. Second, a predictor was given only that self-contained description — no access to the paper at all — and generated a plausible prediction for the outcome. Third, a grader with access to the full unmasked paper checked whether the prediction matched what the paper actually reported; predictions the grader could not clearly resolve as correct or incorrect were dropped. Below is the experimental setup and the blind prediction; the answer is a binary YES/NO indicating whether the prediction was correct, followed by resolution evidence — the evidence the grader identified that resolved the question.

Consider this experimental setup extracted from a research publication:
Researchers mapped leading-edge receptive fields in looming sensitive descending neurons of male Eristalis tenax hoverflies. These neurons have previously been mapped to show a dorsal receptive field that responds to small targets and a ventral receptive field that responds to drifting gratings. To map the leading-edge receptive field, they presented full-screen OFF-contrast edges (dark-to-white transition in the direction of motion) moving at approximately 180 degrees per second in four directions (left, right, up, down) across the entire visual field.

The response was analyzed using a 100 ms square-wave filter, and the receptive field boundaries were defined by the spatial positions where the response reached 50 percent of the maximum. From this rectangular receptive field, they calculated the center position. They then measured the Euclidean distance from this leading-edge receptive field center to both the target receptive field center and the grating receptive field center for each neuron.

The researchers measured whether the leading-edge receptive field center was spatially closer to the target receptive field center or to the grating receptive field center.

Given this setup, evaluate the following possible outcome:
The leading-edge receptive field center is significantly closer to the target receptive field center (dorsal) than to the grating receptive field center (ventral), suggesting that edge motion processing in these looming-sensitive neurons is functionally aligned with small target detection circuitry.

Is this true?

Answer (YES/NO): NO